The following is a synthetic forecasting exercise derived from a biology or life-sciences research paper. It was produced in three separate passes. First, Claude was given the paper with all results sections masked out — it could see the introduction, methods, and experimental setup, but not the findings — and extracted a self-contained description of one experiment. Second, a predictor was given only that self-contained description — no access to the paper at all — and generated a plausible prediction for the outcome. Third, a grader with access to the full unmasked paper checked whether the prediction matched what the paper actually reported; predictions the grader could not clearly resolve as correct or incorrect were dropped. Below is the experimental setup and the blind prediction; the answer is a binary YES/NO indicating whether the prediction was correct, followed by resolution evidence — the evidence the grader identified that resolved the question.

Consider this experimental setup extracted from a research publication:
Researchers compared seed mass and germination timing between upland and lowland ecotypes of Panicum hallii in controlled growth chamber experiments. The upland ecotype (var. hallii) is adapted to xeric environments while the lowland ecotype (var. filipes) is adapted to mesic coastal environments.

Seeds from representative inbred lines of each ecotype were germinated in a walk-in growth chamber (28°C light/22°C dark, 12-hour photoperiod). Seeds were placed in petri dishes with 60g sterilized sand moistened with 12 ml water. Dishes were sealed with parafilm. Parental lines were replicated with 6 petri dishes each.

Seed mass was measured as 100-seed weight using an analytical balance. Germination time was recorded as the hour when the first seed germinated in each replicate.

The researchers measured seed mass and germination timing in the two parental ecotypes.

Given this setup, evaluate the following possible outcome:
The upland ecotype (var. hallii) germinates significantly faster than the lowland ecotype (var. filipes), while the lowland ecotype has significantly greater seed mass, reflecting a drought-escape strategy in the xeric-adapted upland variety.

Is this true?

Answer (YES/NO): NO